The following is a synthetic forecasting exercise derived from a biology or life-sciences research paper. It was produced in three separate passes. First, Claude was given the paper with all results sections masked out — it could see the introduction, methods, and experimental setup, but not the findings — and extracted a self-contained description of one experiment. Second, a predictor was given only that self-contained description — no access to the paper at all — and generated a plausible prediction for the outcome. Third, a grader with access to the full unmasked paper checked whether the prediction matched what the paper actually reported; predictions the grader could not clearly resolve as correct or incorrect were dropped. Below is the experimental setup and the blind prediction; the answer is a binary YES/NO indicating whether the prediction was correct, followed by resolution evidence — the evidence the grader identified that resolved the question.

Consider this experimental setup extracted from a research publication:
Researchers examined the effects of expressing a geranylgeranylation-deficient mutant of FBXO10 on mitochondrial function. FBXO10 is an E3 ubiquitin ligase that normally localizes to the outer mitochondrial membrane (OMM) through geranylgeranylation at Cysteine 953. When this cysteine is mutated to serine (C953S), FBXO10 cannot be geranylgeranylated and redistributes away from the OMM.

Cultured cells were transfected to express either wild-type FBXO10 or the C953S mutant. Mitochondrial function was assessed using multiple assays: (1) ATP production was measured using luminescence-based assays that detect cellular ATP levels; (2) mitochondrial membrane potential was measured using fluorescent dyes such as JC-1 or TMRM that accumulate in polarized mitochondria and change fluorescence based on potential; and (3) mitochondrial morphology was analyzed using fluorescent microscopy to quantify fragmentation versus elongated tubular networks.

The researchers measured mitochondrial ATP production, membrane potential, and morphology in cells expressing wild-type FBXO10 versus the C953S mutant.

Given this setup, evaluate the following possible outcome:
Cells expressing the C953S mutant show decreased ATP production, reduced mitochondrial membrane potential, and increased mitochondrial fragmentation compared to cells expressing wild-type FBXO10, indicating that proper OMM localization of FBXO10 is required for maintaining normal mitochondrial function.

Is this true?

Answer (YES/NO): YES